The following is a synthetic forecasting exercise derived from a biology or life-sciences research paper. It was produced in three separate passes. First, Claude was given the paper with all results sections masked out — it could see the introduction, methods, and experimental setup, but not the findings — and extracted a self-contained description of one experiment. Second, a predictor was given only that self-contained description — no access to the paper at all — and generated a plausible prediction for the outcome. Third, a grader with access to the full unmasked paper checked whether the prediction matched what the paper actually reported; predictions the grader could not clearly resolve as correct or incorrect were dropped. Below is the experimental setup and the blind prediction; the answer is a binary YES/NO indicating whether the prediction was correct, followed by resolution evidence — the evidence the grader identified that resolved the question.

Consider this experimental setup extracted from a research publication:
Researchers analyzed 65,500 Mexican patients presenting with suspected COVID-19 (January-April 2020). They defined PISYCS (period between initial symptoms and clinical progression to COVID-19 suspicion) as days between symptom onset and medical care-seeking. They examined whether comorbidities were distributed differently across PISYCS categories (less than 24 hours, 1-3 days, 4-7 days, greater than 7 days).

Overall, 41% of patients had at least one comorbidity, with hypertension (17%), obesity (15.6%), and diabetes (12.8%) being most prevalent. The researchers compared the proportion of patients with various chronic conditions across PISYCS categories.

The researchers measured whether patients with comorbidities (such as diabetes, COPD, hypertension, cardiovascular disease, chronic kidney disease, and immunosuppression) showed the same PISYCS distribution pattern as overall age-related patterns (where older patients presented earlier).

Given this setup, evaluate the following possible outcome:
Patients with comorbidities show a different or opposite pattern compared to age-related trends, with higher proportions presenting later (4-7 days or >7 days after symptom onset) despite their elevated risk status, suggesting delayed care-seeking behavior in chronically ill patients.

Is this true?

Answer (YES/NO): NO